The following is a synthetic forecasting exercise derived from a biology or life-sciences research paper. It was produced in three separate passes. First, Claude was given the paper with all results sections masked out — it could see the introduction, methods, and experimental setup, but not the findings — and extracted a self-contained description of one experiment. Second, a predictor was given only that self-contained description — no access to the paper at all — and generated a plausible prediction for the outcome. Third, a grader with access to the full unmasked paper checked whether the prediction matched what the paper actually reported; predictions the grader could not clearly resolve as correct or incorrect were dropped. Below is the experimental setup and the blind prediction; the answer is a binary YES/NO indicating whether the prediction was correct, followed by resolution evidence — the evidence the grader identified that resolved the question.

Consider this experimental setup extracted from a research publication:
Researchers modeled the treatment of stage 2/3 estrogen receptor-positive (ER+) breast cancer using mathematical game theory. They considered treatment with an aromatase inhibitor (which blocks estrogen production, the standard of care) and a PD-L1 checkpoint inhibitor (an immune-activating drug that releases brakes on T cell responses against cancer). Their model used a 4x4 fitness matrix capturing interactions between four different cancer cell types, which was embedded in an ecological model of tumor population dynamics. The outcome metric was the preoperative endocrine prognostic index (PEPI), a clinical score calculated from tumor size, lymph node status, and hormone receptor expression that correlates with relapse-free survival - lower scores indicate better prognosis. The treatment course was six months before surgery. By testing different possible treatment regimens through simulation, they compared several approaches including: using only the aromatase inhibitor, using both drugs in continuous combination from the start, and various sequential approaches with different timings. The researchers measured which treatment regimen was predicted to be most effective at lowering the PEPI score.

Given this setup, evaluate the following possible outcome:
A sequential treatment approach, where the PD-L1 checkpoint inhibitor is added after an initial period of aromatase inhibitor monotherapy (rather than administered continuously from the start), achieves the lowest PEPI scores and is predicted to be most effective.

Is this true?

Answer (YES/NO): NO